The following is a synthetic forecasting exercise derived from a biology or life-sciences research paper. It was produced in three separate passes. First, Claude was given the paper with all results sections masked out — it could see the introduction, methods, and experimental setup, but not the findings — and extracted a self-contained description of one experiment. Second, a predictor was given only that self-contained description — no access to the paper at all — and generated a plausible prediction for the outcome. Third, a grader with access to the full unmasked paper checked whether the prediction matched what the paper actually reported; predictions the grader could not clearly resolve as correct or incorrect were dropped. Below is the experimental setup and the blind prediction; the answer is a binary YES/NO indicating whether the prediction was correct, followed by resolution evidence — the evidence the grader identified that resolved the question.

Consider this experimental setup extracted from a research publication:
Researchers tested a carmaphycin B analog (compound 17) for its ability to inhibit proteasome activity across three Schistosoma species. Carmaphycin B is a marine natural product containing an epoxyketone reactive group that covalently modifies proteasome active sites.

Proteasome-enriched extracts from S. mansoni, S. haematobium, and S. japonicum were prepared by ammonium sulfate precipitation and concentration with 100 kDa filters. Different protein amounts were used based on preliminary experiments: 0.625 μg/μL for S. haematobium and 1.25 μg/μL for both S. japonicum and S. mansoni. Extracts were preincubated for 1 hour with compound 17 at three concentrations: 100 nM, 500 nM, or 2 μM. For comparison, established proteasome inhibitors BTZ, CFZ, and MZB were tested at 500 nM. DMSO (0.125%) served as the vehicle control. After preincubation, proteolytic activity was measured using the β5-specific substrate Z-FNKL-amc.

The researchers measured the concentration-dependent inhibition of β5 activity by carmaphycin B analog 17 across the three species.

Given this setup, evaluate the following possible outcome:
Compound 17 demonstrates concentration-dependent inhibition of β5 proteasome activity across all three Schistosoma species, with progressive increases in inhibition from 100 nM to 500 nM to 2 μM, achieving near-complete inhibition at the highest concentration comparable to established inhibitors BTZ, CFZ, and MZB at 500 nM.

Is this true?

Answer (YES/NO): YES